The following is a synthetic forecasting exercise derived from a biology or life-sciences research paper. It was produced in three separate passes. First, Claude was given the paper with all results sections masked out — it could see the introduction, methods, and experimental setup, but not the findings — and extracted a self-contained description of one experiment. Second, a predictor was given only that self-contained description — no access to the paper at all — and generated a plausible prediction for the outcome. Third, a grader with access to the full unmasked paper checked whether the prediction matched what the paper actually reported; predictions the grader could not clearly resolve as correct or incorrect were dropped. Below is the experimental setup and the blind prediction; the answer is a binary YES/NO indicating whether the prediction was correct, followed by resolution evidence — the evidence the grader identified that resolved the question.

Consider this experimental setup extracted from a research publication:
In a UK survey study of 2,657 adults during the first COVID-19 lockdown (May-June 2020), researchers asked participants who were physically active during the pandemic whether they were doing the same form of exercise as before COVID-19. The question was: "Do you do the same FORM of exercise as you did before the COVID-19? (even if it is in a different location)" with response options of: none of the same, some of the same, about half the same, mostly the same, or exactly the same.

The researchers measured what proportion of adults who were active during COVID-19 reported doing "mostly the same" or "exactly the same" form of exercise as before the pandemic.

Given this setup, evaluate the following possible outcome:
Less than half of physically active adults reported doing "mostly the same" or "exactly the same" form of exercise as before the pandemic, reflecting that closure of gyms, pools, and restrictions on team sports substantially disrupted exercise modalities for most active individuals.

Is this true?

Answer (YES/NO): YES